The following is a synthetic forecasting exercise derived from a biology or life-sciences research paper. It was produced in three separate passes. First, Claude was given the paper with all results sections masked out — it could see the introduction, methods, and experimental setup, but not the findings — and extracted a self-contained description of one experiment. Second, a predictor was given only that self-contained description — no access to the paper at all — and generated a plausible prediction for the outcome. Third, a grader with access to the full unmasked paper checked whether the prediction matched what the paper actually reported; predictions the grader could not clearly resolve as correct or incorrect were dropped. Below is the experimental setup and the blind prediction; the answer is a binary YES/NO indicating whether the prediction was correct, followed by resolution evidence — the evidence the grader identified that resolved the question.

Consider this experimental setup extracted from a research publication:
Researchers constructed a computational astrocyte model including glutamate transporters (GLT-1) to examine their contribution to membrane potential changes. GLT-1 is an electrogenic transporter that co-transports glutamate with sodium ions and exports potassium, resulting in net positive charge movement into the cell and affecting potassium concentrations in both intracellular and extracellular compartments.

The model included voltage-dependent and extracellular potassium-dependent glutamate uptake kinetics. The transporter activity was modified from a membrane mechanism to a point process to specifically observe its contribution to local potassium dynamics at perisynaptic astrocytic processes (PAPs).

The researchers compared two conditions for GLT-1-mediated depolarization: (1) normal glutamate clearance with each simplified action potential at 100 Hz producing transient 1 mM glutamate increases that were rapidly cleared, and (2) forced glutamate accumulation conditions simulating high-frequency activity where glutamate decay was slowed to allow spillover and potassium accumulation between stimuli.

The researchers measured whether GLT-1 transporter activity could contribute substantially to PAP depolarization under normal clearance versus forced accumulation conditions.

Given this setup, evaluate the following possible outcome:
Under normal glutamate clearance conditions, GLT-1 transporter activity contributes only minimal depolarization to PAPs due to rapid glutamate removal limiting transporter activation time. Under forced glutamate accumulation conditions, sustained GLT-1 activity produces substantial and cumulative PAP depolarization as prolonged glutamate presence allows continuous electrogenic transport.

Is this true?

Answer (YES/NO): NO